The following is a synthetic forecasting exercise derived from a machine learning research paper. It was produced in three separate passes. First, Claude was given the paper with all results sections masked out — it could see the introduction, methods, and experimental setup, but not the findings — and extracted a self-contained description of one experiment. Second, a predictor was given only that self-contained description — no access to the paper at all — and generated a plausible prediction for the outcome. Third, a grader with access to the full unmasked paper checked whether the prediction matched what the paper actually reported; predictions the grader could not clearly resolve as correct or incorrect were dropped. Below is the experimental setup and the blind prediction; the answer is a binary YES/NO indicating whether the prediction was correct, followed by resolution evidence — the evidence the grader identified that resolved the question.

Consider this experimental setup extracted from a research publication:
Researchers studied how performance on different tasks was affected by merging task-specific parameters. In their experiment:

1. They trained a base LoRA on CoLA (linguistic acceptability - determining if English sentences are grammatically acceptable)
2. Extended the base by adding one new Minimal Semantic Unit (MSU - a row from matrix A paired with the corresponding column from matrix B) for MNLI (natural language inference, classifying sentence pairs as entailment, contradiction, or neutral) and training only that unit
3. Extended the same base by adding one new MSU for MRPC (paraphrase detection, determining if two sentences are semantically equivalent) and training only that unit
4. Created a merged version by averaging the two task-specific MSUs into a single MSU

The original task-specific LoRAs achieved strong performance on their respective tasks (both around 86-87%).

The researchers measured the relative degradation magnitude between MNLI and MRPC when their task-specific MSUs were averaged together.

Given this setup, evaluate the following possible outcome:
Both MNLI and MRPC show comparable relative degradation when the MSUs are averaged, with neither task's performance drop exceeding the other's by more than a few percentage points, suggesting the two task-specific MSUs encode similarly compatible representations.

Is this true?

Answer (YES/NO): NO